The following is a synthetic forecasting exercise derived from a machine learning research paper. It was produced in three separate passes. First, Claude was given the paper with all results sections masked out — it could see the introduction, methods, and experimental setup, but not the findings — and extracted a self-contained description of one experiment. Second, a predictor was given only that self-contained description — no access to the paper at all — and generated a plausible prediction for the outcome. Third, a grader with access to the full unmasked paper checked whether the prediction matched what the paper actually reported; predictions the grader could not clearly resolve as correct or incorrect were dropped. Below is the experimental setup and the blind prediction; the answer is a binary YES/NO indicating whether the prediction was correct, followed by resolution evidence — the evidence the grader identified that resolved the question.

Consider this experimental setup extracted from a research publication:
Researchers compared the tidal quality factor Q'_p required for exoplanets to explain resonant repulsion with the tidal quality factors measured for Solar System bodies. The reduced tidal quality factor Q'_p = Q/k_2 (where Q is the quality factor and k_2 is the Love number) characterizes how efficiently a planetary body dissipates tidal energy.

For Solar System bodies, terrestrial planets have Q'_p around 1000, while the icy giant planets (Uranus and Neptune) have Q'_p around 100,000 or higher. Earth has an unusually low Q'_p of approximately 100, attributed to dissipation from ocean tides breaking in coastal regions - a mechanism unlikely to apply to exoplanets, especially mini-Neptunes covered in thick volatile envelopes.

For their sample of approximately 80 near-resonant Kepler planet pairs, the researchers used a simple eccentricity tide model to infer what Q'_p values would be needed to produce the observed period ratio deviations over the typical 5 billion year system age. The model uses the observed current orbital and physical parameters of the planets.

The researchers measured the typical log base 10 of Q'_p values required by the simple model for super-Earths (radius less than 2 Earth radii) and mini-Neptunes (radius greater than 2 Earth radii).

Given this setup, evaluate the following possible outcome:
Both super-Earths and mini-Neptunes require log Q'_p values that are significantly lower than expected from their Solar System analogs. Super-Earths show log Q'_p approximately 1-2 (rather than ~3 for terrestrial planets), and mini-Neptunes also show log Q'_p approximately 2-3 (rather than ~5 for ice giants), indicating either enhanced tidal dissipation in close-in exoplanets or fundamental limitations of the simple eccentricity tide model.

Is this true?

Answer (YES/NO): NO